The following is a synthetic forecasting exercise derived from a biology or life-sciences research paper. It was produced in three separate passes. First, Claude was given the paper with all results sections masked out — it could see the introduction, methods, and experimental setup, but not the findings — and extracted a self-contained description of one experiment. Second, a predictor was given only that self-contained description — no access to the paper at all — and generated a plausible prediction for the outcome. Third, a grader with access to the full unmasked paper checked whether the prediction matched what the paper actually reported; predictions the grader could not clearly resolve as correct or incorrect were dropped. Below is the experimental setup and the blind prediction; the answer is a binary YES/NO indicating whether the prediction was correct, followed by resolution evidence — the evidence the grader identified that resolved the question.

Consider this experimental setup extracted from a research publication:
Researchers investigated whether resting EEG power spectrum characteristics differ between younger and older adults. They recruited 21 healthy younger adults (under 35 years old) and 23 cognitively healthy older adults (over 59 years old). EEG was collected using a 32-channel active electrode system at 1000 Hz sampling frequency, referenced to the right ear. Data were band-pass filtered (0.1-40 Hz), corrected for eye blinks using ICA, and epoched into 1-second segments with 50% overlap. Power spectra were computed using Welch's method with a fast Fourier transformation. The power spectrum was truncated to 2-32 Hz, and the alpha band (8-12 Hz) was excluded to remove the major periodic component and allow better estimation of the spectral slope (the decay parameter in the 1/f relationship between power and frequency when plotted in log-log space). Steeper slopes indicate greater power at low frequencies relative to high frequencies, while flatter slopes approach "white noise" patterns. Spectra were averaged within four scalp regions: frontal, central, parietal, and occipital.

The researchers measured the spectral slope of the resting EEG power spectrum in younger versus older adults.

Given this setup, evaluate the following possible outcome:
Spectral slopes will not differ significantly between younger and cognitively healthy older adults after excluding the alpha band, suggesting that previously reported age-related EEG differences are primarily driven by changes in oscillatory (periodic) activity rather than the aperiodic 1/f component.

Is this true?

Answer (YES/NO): NO